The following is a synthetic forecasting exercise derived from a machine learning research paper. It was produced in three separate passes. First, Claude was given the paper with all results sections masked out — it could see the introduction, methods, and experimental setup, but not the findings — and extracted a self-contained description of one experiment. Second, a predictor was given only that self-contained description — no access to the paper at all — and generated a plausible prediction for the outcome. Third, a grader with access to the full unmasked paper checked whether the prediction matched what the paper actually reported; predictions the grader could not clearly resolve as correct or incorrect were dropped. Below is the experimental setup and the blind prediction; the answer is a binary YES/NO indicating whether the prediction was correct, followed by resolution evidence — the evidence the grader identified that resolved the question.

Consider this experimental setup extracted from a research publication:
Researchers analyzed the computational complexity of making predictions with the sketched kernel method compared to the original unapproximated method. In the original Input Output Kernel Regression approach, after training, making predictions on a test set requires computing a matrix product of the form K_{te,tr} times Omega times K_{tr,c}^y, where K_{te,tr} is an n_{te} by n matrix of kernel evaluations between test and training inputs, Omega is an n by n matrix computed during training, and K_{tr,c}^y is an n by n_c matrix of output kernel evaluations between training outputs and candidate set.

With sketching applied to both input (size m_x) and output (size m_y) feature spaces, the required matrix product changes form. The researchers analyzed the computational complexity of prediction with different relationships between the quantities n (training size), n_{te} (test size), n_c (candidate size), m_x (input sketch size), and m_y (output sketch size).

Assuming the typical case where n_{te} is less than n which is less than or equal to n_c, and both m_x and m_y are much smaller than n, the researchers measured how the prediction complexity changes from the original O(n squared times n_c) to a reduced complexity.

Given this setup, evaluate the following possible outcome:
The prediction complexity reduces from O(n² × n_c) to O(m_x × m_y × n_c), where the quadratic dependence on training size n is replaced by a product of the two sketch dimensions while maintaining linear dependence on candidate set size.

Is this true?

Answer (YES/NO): NO